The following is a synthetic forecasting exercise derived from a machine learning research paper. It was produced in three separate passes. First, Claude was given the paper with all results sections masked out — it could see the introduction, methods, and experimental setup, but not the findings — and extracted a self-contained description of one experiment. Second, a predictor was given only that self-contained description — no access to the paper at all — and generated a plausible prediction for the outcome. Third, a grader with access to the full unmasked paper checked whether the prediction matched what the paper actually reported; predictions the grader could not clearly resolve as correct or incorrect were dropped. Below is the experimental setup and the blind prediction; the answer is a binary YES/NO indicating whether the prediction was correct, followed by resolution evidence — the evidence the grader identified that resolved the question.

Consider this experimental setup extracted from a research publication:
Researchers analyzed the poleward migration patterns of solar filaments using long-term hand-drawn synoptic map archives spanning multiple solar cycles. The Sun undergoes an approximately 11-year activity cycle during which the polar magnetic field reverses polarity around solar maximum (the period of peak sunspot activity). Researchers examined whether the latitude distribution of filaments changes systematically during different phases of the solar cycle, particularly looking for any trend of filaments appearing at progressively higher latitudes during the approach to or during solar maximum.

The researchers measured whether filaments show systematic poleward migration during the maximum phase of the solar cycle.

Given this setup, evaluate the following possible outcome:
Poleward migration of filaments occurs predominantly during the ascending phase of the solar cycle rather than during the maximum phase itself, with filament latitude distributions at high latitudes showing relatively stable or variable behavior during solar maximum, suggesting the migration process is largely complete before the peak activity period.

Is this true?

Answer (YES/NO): NO